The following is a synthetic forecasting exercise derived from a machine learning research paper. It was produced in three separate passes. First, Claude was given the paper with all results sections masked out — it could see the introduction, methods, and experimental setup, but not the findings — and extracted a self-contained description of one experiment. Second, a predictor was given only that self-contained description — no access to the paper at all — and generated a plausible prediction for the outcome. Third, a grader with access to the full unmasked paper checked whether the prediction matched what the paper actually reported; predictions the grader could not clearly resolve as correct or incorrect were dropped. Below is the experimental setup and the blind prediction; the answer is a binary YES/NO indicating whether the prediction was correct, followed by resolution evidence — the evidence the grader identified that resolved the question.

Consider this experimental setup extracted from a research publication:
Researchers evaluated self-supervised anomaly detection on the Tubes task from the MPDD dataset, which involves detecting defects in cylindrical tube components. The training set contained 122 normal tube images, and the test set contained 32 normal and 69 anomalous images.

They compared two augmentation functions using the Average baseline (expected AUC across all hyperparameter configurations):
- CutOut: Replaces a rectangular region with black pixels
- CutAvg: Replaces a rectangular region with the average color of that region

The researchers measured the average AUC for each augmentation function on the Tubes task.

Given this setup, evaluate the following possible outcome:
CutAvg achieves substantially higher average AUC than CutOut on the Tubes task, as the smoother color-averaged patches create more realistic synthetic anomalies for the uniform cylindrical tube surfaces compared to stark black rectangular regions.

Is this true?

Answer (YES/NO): YES